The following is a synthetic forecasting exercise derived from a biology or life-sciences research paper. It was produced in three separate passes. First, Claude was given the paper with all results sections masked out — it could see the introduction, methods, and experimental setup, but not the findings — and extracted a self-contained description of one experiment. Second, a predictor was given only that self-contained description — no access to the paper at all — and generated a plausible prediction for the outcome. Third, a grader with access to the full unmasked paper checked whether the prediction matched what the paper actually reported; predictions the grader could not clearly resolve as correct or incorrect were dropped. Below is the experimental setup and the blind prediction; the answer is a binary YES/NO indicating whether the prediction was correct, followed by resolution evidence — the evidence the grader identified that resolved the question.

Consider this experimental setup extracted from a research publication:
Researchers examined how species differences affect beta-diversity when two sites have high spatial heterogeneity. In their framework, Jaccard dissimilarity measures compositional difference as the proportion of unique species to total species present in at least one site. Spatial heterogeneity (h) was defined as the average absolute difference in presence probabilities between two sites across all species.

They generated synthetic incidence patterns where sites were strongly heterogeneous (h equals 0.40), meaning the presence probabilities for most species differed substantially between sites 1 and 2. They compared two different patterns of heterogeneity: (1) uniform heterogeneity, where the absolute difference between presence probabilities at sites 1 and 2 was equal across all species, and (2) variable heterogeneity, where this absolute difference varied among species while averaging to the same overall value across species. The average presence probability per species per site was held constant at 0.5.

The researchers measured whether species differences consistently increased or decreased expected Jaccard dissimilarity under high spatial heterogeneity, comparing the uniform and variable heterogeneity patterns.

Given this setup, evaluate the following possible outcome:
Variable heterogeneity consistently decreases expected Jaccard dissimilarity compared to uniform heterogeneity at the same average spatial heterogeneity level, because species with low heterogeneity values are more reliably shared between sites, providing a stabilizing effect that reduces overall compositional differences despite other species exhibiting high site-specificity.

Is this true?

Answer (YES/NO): NO